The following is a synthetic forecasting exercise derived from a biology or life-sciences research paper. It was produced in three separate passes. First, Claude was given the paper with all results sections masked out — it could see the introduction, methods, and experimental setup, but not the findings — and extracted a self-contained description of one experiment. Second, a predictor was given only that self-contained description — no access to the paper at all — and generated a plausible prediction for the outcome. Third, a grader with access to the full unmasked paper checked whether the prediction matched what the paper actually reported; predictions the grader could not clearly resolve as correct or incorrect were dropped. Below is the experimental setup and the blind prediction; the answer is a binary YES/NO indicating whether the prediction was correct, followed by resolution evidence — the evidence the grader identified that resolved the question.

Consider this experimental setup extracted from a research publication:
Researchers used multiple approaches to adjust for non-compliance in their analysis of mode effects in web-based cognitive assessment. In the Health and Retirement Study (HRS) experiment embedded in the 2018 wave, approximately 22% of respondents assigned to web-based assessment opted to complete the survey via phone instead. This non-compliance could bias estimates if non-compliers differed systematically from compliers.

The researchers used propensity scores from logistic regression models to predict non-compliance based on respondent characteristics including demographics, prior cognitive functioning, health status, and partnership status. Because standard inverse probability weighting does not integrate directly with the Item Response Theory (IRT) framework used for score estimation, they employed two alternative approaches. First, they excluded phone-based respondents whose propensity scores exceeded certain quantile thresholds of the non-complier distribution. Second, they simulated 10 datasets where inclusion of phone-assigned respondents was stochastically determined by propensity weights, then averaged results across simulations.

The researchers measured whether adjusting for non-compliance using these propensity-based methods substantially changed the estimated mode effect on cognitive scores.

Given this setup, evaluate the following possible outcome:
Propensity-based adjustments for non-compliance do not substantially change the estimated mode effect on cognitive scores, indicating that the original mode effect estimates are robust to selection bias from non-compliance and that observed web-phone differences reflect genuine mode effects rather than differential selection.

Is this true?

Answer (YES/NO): YES